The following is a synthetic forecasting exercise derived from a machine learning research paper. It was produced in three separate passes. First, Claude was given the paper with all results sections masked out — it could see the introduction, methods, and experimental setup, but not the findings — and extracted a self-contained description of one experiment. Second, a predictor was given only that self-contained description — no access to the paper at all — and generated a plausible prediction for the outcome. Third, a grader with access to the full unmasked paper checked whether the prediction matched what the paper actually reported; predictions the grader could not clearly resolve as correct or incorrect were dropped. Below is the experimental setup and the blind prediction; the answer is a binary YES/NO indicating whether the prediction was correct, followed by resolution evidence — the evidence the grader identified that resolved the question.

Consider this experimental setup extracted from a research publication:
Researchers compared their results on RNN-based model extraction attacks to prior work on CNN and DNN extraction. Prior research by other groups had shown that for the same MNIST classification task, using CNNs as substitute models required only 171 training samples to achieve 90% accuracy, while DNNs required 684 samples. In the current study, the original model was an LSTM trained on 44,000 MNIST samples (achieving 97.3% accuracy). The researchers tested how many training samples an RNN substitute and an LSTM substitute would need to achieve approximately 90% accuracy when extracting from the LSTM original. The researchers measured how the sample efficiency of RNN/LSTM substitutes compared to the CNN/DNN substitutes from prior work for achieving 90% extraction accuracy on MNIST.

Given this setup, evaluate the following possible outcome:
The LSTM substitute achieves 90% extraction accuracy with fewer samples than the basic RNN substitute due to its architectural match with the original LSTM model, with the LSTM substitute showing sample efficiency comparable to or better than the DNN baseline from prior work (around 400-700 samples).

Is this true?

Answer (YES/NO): YES